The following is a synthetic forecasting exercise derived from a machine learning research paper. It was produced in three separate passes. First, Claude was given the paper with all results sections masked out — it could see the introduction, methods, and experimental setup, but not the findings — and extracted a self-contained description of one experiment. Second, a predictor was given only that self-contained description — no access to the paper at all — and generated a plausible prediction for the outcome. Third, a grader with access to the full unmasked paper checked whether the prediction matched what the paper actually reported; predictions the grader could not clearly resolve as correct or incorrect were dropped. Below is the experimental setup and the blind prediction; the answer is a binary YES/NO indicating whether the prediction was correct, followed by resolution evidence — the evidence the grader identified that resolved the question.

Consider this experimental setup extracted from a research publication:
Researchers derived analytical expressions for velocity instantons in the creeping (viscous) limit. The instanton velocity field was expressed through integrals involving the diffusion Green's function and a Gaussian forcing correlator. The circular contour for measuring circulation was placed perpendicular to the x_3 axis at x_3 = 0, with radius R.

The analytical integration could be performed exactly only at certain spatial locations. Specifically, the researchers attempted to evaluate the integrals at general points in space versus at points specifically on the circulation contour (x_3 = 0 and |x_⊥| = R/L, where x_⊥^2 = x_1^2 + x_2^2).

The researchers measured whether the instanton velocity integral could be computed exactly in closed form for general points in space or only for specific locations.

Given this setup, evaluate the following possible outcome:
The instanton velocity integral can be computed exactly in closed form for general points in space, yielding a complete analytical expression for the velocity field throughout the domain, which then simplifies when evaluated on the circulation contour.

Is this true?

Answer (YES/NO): NO